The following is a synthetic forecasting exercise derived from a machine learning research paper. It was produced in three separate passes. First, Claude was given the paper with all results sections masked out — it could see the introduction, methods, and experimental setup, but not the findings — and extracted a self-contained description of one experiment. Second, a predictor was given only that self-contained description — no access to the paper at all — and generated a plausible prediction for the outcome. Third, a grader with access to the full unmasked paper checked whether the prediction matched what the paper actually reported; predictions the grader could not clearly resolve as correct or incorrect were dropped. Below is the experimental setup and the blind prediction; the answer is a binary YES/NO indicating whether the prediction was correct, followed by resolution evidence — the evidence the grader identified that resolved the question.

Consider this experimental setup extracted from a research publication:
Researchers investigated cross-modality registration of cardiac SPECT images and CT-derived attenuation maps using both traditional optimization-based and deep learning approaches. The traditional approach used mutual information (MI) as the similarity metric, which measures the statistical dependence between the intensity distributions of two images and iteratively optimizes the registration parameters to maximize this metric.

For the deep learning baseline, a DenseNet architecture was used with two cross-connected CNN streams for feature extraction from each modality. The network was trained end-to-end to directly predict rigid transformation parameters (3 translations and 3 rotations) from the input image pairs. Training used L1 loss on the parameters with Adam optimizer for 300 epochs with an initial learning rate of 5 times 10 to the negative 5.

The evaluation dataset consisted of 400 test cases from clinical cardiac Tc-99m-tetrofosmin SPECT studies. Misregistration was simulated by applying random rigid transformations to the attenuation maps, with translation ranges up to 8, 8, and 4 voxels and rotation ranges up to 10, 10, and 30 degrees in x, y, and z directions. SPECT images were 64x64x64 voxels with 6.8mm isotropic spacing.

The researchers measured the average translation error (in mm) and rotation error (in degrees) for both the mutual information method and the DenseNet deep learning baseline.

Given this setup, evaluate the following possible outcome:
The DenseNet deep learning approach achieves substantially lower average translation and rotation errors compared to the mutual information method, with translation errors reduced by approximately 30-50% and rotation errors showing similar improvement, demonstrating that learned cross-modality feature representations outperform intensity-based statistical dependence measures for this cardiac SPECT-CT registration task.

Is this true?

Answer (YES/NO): NO